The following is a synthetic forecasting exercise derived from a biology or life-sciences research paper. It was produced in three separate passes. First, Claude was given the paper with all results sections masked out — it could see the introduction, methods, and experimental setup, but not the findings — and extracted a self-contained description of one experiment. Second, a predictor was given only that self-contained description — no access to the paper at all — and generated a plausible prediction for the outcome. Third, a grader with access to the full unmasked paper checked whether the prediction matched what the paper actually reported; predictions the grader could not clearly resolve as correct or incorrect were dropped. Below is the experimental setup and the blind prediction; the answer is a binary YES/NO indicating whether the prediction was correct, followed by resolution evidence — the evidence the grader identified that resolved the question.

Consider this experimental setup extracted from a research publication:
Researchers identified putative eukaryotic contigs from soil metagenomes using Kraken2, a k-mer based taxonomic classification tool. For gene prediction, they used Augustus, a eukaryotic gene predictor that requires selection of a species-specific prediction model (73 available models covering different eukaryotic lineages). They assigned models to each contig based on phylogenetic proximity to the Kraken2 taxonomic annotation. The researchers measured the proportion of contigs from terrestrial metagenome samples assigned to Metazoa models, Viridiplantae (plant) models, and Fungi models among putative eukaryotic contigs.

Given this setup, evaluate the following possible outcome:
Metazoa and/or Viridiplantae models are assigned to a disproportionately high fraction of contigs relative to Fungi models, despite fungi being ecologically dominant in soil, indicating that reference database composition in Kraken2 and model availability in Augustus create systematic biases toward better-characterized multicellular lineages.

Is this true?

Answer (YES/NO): YES